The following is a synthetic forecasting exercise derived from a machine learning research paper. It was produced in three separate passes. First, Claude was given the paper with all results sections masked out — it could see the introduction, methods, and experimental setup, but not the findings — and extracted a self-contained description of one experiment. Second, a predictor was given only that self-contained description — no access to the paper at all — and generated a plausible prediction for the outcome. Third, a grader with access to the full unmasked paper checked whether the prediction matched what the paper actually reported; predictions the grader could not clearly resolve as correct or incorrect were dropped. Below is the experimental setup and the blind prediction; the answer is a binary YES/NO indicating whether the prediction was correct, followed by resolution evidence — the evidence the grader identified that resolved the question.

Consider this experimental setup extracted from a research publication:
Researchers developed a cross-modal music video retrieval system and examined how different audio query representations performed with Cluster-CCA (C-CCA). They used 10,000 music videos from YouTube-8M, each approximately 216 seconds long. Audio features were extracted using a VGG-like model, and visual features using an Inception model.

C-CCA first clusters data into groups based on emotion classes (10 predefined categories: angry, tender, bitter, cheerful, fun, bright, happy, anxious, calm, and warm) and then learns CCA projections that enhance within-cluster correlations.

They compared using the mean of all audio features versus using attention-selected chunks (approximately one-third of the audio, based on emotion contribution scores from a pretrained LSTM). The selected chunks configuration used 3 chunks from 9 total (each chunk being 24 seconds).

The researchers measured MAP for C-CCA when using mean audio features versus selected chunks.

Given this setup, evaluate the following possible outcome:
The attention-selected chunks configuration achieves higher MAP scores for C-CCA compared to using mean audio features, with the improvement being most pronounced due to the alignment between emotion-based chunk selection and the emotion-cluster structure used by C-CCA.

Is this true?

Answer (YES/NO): NO